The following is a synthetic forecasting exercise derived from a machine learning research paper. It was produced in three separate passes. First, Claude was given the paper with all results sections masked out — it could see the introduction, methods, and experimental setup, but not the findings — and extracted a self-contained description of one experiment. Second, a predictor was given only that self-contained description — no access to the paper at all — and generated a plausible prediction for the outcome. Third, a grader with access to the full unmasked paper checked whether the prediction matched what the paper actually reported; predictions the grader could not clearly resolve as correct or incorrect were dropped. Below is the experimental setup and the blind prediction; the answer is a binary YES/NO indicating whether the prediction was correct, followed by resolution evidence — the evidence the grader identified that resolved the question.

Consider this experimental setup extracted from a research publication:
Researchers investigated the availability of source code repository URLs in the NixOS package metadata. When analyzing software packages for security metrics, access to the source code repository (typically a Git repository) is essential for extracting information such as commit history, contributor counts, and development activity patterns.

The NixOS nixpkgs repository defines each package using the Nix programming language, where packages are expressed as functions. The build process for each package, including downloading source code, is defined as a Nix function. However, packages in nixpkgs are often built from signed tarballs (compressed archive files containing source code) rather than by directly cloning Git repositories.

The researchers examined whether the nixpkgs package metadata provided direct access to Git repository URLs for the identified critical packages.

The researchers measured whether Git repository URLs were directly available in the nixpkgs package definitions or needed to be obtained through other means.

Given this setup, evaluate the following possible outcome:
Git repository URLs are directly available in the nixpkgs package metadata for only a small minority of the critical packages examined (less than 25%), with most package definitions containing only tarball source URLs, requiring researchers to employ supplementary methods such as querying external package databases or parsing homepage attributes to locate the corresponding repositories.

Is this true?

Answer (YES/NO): NO